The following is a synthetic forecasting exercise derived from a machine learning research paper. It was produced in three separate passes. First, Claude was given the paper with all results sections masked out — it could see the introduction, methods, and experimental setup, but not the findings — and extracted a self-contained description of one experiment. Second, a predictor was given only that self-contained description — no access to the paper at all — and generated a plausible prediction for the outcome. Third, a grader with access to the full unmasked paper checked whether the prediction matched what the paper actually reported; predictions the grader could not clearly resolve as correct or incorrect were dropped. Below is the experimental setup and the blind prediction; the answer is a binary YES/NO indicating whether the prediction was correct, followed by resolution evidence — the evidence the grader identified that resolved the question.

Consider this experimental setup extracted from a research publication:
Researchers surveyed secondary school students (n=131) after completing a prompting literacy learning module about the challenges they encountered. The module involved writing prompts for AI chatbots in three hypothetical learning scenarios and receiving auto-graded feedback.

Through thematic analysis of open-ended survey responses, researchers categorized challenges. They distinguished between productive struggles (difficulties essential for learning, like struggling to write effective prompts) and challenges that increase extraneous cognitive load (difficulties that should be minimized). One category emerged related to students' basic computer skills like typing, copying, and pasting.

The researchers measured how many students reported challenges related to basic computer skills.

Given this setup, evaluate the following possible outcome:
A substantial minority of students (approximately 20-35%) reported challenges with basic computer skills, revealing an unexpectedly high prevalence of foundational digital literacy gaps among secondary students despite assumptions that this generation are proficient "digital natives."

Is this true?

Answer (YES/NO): NO